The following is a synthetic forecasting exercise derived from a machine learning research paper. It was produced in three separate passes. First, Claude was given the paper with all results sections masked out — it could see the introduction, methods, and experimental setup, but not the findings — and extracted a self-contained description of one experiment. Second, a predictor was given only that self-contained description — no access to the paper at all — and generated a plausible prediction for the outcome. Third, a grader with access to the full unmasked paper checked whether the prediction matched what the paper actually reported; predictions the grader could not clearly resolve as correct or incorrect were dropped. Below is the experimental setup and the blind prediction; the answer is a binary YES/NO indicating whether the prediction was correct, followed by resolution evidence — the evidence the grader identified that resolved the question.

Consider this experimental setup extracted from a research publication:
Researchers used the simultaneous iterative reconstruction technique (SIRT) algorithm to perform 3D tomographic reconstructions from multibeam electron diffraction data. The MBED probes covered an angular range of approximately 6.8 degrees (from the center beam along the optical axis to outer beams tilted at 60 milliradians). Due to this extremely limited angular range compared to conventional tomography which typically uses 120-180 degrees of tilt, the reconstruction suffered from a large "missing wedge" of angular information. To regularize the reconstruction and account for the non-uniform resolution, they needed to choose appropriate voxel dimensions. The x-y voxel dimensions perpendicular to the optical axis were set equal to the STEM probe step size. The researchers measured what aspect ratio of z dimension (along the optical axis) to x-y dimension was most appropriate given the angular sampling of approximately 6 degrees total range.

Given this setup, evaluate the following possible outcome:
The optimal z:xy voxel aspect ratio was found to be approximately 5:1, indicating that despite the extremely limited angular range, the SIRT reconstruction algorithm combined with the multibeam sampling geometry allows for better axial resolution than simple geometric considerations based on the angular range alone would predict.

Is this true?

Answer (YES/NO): NO